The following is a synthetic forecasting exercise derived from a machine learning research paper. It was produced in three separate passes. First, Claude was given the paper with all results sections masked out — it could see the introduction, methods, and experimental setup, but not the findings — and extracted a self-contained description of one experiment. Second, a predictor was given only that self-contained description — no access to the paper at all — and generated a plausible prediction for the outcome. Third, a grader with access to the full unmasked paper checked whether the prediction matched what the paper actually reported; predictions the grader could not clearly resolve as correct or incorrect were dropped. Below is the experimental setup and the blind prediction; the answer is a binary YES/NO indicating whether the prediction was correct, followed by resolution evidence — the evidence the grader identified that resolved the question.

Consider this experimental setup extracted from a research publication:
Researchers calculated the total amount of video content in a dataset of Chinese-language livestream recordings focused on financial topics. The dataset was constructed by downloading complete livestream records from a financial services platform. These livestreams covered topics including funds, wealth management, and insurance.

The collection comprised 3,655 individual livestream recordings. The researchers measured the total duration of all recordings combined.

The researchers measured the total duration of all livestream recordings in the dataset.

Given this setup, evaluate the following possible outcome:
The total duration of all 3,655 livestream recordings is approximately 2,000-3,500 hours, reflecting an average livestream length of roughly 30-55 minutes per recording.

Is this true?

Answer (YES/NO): YES